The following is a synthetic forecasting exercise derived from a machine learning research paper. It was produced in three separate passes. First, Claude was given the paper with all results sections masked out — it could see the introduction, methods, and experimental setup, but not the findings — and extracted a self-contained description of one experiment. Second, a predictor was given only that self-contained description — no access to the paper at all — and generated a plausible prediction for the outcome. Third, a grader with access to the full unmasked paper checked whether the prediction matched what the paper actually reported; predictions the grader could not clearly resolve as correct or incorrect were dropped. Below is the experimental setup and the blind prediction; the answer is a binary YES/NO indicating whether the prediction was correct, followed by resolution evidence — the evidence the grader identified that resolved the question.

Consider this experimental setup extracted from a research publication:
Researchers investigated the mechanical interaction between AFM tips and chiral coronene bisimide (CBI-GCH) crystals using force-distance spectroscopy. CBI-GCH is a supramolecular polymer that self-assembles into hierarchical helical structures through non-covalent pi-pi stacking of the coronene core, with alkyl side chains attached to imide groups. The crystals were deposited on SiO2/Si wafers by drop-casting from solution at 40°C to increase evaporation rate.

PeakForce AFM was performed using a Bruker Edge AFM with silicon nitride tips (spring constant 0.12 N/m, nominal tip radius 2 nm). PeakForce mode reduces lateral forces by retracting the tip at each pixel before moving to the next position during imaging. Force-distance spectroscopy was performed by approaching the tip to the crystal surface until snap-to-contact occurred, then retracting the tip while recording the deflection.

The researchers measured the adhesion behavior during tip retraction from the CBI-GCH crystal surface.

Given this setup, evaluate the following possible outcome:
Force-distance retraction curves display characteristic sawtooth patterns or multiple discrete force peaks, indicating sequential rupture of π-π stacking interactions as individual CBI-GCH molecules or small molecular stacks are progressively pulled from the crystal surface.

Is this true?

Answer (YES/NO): NO